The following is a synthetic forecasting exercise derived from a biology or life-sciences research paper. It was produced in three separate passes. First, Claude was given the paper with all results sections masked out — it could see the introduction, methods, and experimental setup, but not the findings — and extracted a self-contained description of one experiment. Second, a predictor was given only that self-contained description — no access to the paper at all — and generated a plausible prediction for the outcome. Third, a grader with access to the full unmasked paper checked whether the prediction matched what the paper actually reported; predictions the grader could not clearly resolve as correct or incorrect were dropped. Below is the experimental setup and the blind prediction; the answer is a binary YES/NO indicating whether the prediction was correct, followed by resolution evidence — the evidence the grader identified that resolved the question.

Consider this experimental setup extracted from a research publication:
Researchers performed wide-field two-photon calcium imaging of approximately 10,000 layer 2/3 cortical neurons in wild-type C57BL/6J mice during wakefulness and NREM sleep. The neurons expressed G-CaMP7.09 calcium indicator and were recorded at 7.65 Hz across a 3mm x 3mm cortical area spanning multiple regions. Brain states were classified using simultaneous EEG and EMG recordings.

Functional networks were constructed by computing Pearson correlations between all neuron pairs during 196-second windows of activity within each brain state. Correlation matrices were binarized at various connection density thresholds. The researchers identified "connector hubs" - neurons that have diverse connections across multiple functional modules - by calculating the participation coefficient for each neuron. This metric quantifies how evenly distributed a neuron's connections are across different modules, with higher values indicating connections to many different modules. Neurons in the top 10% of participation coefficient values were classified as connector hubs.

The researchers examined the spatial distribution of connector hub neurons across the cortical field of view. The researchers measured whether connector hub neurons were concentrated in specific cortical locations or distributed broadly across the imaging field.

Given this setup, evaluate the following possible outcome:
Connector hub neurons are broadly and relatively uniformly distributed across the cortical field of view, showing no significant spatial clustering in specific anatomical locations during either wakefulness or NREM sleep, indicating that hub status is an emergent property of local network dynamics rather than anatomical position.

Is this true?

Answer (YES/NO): NO